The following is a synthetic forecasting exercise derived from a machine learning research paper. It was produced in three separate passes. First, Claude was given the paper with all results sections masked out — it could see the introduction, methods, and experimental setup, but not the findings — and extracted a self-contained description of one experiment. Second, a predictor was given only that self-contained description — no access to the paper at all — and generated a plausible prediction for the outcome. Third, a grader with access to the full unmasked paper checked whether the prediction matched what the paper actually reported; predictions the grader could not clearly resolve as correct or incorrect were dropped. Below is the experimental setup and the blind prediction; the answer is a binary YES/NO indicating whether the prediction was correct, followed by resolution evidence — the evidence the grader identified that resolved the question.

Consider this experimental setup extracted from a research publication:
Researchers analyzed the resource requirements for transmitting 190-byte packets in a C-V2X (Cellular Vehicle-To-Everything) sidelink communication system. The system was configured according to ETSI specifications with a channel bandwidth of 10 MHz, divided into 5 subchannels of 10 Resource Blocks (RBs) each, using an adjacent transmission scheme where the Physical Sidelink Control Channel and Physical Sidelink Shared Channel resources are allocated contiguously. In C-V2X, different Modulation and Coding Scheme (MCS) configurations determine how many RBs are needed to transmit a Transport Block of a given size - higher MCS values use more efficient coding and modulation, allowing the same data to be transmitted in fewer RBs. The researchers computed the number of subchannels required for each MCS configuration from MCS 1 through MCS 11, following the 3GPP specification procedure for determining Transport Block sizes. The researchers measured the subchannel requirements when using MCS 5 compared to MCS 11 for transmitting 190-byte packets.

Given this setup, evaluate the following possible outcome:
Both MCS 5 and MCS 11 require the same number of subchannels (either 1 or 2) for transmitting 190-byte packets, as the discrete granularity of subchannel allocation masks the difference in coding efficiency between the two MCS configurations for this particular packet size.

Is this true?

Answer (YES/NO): YES